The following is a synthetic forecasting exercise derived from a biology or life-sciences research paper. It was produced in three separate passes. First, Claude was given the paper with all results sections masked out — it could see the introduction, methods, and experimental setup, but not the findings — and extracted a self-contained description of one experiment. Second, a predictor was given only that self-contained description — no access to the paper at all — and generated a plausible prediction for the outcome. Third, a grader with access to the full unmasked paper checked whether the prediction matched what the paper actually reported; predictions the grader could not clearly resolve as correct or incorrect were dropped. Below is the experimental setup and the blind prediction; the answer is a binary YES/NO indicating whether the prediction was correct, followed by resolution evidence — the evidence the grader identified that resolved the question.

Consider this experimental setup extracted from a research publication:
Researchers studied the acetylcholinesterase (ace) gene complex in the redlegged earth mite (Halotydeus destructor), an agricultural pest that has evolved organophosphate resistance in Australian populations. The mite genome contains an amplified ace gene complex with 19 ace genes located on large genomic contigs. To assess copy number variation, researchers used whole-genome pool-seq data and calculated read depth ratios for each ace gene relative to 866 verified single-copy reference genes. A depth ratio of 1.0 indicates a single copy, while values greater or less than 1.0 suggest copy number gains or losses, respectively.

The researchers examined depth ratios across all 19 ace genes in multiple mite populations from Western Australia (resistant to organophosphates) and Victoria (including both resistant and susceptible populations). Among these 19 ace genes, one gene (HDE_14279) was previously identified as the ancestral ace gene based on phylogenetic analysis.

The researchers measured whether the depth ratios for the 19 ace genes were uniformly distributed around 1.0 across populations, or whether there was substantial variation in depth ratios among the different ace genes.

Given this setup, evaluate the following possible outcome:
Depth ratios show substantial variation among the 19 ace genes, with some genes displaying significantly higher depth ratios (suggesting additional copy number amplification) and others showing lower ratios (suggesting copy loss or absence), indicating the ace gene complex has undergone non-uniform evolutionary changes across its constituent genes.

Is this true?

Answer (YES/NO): YES